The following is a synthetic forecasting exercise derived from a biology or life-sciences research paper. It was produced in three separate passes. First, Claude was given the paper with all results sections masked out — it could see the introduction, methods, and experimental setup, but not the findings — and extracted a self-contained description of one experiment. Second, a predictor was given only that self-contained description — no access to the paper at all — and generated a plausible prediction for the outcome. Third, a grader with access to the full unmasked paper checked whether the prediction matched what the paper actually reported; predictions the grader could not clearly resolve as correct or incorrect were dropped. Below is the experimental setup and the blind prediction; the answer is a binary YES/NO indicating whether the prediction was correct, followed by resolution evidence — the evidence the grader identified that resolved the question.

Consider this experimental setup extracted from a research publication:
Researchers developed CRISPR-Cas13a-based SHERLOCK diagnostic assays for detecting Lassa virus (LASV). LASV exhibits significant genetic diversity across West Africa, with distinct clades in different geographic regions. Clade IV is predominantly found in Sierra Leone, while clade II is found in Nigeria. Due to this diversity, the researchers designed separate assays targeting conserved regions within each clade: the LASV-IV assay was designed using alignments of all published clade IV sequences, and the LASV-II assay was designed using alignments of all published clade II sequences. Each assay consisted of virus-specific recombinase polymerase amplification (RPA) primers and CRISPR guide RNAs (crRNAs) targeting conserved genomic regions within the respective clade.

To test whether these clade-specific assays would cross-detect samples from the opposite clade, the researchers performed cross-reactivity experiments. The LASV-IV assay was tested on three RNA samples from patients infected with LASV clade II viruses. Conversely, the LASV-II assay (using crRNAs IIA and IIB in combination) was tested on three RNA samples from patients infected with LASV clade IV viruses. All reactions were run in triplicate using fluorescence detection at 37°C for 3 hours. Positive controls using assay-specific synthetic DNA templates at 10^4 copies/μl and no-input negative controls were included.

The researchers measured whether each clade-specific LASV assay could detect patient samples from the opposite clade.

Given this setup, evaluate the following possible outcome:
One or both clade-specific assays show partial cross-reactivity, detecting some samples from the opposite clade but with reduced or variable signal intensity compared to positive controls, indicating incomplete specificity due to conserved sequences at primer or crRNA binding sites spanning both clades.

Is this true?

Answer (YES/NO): NO